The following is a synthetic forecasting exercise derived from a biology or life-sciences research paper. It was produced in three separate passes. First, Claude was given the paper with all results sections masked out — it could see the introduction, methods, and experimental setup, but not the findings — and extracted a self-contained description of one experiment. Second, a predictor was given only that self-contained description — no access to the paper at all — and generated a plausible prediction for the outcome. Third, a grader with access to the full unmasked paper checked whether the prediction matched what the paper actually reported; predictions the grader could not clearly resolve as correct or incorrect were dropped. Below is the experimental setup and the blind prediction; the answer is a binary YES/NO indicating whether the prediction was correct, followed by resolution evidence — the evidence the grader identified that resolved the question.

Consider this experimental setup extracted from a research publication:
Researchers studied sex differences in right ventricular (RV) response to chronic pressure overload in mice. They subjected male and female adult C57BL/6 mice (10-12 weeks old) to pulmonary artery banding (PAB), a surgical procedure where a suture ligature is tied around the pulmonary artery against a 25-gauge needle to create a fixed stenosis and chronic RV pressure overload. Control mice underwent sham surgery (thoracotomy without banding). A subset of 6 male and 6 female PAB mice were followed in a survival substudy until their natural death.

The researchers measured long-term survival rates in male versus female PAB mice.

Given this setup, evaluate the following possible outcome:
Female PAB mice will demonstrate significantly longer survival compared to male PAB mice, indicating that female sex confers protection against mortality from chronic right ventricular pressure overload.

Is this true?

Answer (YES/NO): YES